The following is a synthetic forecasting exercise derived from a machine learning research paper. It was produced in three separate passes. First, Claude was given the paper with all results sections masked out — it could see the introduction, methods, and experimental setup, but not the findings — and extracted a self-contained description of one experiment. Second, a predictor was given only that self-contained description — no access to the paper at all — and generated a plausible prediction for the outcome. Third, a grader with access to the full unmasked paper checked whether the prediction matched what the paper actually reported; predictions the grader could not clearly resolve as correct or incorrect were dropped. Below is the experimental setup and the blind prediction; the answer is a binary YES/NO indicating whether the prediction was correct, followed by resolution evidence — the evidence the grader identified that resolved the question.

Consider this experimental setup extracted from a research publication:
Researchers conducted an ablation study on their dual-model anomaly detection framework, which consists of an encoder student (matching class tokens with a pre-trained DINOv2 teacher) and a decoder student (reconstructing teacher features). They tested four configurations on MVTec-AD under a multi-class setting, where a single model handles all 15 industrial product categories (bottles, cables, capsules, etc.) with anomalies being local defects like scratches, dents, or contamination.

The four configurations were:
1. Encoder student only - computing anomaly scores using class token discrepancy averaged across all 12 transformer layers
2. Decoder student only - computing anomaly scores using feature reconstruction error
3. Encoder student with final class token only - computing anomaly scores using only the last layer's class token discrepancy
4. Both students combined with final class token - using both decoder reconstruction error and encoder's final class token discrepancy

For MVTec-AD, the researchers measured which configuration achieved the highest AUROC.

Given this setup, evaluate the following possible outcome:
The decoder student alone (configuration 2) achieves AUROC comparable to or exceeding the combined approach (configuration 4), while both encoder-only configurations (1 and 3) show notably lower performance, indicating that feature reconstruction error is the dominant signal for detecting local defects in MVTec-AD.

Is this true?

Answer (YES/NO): NO